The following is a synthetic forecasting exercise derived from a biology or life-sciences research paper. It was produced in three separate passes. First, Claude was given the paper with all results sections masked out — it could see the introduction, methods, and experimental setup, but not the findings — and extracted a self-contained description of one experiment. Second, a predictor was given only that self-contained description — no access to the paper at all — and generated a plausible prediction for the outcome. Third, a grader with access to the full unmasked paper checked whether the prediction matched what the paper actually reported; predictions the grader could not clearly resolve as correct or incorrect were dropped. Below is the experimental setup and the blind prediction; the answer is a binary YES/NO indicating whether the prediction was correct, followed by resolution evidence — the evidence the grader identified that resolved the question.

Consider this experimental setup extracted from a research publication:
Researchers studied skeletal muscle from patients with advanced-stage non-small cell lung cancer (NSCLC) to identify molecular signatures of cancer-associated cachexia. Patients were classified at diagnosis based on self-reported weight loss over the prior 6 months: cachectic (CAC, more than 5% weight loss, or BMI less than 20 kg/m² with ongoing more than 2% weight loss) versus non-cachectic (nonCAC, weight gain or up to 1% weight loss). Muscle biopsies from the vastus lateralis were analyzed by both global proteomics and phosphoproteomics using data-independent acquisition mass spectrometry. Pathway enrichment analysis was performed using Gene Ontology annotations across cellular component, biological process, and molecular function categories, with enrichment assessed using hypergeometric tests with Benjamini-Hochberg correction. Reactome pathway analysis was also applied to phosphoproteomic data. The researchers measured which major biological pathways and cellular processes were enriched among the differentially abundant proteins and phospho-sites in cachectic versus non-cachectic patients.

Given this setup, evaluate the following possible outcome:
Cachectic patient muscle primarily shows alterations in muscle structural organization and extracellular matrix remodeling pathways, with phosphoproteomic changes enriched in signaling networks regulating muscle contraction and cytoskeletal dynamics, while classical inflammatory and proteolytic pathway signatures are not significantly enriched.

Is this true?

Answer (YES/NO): NO